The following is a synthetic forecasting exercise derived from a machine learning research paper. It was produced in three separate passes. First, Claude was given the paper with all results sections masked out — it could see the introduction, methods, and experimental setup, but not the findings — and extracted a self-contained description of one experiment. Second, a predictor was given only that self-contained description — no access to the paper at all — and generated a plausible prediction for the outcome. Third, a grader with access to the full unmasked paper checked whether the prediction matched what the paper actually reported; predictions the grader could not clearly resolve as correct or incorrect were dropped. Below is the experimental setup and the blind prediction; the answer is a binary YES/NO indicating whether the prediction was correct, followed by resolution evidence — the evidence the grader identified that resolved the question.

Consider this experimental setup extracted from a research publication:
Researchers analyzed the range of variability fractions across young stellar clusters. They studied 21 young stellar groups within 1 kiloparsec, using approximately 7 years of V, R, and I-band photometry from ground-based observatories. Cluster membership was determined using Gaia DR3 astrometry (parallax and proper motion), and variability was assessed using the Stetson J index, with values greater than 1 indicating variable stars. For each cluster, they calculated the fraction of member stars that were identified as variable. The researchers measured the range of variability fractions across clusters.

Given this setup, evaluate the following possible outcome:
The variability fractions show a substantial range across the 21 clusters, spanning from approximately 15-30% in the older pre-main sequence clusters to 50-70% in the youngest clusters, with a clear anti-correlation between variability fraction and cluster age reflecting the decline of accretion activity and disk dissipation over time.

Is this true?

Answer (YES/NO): NO